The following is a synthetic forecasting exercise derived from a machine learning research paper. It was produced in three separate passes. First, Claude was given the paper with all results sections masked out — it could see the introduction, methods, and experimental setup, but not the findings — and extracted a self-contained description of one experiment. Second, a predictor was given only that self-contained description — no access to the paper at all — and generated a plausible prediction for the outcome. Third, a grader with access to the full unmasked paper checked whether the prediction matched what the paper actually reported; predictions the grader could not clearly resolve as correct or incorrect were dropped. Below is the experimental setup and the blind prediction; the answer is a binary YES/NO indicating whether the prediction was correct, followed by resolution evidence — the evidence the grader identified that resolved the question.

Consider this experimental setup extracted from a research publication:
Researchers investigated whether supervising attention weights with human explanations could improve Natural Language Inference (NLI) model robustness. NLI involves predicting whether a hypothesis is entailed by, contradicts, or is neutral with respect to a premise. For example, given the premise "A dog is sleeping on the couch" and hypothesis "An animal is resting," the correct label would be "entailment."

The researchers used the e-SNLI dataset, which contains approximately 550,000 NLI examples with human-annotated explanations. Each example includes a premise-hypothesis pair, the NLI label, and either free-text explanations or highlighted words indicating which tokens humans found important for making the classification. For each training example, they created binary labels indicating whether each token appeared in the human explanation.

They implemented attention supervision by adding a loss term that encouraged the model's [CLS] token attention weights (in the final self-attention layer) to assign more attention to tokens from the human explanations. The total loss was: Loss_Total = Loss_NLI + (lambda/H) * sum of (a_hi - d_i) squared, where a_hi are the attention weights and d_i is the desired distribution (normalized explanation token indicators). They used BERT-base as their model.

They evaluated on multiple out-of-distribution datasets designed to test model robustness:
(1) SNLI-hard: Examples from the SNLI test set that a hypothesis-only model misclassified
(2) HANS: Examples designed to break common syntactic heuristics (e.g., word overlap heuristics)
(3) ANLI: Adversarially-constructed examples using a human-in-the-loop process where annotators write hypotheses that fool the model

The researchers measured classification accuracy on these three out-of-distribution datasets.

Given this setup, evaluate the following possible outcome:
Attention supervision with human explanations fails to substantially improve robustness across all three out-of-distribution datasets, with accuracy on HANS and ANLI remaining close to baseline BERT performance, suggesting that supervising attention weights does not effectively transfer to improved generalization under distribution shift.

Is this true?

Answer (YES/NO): NO